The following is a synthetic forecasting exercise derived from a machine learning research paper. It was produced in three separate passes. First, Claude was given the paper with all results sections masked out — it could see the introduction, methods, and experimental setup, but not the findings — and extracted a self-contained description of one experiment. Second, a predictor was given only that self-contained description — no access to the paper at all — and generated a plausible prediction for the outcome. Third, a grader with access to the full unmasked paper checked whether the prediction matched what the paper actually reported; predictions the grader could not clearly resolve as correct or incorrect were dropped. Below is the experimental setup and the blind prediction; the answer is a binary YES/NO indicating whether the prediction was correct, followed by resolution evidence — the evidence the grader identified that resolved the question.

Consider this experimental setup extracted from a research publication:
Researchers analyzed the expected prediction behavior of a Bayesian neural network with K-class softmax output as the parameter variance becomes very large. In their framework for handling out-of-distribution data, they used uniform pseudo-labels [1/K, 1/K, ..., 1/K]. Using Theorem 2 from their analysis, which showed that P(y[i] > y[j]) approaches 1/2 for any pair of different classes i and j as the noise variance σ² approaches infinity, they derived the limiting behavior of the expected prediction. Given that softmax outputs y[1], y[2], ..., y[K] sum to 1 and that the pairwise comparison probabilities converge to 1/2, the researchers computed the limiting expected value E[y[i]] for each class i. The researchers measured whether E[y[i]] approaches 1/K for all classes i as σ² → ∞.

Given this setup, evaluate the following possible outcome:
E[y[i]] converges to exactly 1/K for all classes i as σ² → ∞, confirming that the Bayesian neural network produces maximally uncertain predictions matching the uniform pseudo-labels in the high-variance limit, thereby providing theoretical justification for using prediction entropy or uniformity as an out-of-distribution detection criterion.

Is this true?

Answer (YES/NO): YES